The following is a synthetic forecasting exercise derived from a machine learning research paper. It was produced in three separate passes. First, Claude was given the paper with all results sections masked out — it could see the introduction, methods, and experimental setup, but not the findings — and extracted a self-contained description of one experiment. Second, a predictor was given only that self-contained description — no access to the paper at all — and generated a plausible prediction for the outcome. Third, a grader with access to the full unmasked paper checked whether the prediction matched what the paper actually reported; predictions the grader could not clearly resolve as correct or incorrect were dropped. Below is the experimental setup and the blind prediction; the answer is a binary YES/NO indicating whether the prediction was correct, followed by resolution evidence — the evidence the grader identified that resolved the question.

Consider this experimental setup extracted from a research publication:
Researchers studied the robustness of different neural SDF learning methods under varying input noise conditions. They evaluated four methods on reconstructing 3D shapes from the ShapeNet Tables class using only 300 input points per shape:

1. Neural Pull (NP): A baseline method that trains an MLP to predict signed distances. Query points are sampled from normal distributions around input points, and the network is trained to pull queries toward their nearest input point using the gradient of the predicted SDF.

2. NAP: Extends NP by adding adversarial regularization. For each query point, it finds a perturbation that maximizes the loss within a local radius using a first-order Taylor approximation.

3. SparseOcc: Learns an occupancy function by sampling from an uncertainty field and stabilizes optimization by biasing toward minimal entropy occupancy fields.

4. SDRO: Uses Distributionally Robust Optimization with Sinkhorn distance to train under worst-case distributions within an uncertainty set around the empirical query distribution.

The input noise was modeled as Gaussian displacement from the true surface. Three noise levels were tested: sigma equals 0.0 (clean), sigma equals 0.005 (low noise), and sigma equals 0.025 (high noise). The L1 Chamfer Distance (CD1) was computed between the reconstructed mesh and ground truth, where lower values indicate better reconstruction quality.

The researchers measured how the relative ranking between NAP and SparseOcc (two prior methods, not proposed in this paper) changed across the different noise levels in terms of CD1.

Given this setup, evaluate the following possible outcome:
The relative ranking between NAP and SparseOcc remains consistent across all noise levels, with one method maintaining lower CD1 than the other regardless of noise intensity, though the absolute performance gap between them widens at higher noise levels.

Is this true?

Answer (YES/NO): NO